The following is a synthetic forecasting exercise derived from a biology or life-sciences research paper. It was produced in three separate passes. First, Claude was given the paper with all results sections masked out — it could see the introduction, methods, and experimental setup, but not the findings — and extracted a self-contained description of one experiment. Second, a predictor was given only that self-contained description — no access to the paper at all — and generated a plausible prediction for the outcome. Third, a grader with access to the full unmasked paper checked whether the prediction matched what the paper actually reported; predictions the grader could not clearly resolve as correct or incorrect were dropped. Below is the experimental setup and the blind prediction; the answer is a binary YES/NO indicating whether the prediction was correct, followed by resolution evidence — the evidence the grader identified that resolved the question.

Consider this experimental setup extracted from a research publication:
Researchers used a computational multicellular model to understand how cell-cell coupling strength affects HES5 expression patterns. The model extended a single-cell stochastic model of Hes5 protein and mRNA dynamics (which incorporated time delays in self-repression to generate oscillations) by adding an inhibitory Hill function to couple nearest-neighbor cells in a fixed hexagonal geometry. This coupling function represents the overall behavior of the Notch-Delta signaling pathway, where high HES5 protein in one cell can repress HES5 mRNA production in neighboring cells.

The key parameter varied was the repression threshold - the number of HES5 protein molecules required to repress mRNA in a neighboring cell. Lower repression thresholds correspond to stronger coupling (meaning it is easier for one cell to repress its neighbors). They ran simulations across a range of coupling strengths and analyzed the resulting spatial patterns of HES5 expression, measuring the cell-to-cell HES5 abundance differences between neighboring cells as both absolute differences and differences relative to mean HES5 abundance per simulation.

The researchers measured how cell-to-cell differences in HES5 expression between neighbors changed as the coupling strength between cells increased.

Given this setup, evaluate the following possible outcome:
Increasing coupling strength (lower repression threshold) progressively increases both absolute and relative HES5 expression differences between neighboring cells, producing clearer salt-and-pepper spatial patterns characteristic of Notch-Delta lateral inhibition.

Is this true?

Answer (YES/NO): YES